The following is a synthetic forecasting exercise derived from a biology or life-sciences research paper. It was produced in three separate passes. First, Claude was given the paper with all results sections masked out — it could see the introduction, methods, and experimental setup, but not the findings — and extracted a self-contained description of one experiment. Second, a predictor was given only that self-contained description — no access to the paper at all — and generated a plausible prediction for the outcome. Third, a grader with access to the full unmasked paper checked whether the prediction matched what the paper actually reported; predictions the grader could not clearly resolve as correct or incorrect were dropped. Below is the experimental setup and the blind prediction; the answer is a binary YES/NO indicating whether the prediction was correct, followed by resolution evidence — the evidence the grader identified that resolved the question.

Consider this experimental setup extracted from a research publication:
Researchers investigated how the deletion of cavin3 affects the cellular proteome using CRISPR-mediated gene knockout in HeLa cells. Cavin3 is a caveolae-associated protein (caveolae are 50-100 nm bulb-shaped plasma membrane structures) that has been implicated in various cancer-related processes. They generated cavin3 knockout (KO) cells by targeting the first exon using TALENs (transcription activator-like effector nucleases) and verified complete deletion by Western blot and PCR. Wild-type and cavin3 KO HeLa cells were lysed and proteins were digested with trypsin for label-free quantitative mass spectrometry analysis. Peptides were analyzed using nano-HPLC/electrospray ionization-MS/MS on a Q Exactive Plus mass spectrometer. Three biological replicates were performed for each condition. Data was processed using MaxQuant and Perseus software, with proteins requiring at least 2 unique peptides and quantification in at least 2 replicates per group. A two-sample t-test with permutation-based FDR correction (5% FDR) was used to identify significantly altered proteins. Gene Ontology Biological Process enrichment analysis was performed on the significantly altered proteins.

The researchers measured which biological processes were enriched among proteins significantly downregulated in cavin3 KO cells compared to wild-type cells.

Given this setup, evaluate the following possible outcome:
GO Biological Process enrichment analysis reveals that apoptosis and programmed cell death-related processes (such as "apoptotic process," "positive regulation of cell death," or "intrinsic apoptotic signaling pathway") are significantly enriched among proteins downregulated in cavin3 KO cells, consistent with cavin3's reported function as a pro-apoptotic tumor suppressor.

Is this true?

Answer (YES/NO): NO